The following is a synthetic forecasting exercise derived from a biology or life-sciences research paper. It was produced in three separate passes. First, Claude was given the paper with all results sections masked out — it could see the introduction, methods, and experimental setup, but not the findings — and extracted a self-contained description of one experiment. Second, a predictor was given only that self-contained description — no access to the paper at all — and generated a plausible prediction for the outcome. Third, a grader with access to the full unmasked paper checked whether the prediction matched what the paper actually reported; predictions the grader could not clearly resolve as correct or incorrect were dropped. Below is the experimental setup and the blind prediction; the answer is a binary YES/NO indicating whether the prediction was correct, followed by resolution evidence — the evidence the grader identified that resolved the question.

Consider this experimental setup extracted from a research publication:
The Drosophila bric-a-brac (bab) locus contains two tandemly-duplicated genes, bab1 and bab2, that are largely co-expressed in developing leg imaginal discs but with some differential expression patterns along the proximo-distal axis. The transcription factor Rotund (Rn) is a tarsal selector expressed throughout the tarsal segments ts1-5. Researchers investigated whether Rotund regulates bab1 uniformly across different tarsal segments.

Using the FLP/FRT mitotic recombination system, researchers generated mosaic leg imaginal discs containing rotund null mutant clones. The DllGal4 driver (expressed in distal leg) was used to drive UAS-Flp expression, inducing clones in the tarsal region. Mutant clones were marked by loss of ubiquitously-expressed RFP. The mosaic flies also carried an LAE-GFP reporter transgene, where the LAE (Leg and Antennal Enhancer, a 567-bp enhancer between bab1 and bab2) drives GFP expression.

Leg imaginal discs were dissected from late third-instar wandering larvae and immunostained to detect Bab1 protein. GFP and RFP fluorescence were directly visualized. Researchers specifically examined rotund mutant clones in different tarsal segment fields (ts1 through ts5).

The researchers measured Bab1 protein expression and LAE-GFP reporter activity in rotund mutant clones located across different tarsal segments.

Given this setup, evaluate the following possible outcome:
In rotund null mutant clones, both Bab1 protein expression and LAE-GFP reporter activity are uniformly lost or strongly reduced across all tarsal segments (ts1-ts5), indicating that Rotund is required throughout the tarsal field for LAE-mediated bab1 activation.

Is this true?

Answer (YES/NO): NO